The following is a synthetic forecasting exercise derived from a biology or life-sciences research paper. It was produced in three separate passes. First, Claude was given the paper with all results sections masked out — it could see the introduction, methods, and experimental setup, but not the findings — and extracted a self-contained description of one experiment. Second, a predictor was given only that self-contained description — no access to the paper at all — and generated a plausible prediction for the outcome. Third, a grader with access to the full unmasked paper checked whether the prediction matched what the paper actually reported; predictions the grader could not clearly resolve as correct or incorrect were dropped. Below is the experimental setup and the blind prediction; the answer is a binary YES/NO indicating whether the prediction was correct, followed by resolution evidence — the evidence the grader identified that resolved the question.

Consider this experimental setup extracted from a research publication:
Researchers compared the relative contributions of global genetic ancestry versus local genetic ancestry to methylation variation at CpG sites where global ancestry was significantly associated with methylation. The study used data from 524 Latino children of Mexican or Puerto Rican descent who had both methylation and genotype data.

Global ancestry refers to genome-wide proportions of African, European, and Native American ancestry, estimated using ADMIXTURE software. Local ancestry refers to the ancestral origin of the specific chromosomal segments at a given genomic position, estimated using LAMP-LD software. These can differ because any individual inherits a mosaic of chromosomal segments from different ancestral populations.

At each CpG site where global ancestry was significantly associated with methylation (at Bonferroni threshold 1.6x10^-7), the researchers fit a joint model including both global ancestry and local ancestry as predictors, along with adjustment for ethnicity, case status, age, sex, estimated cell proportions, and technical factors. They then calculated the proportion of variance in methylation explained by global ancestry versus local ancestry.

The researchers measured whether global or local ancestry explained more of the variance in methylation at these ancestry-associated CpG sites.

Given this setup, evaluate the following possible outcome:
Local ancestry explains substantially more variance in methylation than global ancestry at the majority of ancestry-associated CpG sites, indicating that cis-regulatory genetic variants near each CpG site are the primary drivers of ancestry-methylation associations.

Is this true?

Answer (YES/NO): NO